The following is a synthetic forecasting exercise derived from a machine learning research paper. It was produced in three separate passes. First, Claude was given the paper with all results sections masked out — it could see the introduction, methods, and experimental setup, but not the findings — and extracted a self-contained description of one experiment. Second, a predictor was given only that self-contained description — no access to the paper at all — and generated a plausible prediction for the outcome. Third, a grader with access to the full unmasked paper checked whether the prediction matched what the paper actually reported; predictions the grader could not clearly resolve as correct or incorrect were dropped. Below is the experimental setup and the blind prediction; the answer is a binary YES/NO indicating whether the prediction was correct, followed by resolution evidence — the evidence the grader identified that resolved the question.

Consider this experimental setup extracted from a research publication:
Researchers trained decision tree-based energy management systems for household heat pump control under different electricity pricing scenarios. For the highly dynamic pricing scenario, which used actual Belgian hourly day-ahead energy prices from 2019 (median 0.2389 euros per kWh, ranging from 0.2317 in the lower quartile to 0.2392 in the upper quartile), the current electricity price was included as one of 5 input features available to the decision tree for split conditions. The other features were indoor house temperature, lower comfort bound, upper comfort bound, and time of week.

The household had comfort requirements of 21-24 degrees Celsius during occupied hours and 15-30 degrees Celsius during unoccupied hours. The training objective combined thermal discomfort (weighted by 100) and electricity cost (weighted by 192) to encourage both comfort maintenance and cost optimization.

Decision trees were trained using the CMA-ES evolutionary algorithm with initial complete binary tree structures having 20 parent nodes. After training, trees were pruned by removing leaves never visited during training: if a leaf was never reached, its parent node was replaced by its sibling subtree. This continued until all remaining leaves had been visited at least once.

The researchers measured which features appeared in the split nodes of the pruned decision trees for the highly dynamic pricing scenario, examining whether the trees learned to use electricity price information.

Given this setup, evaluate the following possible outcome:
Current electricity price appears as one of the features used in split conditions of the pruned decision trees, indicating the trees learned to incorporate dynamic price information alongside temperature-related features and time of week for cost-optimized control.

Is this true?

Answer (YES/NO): NO